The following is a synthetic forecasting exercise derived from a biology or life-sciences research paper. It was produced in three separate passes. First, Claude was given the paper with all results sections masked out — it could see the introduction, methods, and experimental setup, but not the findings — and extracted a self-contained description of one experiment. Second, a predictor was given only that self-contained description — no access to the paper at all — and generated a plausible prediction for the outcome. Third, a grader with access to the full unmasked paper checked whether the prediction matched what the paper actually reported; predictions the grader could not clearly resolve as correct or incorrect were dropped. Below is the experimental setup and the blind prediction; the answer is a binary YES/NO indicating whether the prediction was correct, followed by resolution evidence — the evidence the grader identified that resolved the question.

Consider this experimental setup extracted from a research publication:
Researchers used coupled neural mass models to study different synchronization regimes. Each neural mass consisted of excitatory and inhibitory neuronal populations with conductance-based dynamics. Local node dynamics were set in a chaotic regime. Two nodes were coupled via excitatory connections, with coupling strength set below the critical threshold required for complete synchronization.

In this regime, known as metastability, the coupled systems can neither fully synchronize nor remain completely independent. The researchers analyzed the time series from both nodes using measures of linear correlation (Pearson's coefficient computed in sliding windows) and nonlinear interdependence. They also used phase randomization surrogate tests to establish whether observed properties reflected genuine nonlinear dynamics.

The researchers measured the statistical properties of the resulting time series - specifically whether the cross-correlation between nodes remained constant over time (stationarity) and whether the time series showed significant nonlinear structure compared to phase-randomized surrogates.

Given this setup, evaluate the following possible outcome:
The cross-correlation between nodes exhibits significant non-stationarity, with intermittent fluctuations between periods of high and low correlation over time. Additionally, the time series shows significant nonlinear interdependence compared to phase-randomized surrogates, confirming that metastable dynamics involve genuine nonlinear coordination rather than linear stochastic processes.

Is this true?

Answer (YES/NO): YES